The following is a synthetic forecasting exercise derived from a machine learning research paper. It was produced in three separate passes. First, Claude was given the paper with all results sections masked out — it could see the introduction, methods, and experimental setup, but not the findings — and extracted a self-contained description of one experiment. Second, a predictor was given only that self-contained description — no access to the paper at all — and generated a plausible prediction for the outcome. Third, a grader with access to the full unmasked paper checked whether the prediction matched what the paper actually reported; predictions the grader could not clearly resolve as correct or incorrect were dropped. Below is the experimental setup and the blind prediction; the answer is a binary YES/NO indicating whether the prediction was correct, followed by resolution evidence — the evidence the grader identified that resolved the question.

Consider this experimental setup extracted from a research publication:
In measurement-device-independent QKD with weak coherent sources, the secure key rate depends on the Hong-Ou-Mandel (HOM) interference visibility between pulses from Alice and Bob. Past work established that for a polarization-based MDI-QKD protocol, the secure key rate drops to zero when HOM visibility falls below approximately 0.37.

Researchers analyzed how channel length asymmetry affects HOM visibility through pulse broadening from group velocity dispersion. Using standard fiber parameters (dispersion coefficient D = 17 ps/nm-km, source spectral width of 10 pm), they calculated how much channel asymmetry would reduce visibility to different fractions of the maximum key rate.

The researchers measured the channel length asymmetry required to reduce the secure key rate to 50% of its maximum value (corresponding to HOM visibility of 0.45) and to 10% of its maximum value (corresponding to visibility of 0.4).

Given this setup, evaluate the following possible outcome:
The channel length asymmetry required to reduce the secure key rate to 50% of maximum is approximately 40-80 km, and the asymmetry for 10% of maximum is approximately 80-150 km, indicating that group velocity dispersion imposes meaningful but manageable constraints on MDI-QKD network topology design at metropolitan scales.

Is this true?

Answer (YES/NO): YES